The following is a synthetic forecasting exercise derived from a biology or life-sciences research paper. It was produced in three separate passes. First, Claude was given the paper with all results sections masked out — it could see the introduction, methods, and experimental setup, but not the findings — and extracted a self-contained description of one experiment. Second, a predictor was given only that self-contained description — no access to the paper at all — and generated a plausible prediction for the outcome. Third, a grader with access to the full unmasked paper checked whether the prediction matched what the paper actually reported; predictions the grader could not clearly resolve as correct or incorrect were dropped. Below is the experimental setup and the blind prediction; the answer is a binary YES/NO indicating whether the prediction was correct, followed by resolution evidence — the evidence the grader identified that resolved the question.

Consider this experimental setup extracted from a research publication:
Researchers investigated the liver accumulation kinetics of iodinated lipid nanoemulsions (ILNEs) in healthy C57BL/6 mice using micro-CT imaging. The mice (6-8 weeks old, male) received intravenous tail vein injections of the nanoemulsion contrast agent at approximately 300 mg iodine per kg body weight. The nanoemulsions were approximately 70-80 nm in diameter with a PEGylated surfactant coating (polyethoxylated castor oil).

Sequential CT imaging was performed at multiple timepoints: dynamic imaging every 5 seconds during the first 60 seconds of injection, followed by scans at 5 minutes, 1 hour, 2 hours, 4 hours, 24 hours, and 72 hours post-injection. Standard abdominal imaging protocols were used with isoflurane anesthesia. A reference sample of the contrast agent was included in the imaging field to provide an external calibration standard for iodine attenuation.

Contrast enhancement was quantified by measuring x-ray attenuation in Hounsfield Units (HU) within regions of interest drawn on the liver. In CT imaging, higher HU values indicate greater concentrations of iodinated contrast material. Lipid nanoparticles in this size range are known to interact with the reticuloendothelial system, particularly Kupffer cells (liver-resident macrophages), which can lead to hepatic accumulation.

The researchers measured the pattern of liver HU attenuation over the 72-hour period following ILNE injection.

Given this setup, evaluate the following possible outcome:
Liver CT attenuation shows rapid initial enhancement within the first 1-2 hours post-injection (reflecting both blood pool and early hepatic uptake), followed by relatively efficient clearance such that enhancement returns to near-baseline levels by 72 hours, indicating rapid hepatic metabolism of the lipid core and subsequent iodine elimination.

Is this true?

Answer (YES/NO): NO